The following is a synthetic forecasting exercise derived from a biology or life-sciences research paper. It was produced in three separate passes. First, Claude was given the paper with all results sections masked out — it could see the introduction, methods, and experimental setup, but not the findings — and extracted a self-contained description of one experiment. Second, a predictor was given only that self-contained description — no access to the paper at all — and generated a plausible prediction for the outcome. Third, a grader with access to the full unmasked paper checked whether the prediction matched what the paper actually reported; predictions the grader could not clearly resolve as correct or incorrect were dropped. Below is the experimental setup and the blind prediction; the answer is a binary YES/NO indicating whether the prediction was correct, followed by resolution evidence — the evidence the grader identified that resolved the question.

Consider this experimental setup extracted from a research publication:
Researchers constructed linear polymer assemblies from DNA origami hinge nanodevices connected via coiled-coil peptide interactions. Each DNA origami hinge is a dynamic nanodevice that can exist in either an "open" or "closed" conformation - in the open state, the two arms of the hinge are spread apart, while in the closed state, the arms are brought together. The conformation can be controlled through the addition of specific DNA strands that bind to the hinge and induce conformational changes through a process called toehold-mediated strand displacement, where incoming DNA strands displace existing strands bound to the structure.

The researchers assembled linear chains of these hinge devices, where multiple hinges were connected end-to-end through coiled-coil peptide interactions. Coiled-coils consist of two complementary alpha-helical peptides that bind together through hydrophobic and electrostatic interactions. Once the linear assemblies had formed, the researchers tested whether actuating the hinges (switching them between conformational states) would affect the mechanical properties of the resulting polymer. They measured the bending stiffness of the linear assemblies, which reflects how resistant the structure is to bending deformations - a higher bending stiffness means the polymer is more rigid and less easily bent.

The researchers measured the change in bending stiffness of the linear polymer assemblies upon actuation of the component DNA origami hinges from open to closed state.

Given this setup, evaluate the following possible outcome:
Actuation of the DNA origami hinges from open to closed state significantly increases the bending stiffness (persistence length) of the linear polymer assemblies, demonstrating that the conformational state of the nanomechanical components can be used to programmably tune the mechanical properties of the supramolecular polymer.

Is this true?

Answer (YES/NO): YES